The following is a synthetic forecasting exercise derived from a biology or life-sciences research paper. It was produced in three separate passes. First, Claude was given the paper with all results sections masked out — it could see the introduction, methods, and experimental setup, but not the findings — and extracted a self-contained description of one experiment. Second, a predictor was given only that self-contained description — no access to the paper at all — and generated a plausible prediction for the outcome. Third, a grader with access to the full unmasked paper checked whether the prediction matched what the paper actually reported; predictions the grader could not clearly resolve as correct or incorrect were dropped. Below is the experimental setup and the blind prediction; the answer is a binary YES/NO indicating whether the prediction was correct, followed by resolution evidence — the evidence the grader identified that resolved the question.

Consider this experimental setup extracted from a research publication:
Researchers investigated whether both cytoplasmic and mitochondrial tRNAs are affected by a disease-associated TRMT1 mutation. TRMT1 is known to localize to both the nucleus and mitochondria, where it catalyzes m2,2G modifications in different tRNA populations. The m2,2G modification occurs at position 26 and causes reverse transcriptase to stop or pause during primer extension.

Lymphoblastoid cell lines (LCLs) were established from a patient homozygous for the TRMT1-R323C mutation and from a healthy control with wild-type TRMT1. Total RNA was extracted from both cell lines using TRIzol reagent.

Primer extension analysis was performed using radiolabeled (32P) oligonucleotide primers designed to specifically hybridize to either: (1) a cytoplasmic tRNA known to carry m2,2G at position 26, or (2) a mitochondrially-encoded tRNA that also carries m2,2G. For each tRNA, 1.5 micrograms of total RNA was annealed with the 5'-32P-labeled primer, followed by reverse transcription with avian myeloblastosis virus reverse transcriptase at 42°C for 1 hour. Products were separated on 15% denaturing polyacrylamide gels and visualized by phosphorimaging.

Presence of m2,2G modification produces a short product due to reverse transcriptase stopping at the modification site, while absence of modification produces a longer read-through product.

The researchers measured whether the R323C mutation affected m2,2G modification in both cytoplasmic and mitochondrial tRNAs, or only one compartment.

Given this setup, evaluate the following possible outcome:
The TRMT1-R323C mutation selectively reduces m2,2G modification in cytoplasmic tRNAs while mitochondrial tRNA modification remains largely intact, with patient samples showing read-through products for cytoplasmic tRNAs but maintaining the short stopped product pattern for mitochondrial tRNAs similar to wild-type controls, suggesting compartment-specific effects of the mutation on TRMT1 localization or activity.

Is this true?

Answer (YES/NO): NO